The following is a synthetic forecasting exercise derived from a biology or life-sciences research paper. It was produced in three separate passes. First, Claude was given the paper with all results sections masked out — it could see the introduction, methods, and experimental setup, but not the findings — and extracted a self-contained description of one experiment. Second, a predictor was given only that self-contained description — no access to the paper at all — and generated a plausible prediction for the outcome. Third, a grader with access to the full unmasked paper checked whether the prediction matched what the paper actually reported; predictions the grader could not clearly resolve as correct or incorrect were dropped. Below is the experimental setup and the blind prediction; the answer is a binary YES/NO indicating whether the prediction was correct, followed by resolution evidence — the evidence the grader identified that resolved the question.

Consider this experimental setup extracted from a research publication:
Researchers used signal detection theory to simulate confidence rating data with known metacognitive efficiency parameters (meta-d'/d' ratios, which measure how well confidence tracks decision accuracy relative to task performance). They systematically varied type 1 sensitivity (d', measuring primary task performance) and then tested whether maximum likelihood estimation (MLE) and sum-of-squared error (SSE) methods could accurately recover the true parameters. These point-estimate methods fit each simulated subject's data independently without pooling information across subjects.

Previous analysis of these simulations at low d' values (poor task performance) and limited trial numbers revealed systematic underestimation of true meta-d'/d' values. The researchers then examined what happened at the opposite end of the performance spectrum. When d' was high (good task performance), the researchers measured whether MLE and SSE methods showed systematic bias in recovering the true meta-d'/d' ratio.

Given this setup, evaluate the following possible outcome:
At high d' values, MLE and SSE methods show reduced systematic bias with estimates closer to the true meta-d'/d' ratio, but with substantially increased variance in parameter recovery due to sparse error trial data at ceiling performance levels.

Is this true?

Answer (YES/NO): NO